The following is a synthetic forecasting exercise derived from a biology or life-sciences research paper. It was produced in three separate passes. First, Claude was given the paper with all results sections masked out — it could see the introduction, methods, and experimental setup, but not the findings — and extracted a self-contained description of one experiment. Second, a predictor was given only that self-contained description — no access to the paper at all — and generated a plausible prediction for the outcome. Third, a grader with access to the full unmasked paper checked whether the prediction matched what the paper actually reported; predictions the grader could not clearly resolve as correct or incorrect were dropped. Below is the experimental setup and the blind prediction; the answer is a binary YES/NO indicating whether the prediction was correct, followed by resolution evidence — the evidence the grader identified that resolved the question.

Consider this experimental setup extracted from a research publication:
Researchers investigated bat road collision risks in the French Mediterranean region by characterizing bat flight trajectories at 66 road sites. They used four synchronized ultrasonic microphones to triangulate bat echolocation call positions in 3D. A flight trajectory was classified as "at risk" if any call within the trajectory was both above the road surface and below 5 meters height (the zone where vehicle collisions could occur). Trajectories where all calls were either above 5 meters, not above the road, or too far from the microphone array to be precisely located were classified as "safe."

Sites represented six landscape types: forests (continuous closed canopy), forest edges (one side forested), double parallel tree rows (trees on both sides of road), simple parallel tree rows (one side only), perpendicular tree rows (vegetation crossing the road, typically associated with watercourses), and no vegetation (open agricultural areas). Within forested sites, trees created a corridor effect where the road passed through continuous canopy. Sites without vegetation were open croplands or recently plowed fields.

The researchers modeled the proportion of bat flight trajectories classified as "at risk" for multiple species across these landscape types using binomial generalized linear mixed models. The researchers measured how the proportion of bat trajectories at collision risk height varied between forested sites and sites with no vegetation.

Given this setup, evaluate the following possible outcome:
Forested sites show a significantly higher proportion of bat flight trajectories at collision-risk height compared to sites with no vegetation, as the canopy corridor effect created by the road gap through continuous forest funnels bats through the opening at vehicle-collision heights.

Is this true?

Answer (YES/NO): YES